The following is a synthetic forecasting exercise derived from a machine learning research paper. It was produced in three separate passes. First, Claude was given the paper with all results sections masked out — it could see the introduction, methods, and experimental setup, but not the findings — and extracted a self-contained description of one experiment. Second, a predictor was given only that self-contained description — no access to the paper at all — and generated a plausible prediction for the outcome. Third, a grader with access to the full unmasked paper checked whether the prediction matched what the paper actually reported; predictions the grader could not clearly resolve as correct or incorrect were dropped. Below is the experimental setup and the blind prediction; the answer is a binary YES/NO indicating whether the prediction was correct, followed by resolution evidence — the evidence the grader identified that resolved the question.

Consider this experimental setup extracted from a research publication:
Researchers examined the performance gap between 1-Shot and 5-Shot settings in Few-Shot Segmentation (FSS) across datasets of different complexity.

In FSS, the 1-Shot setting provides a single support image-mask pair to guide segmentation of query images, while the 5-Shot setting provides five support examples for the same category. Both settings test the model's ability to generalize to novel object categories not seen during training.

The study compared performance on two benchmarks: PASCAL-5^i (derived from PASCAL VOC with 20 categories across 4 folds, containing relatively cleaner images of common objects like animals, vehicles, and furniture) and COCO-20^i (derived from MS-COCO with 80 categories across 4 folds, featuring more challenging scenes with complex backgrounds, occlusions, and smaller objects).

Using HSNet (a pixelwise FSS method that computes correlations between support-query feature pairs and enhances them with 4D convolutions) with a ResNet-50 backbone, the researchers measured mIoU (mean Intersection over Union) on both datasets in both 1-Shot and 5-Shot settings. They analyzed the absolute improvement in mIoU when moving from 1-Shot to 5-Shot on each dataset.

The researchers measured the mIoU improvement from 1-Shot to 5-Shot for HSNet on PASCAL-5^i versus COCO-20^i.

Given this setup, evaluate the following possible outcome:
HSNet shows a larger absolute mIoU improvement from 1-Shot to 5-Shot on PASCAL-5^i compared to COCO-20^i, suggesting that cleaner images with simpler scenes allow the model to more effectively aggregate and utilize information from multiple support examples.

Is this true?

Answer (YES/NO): NO